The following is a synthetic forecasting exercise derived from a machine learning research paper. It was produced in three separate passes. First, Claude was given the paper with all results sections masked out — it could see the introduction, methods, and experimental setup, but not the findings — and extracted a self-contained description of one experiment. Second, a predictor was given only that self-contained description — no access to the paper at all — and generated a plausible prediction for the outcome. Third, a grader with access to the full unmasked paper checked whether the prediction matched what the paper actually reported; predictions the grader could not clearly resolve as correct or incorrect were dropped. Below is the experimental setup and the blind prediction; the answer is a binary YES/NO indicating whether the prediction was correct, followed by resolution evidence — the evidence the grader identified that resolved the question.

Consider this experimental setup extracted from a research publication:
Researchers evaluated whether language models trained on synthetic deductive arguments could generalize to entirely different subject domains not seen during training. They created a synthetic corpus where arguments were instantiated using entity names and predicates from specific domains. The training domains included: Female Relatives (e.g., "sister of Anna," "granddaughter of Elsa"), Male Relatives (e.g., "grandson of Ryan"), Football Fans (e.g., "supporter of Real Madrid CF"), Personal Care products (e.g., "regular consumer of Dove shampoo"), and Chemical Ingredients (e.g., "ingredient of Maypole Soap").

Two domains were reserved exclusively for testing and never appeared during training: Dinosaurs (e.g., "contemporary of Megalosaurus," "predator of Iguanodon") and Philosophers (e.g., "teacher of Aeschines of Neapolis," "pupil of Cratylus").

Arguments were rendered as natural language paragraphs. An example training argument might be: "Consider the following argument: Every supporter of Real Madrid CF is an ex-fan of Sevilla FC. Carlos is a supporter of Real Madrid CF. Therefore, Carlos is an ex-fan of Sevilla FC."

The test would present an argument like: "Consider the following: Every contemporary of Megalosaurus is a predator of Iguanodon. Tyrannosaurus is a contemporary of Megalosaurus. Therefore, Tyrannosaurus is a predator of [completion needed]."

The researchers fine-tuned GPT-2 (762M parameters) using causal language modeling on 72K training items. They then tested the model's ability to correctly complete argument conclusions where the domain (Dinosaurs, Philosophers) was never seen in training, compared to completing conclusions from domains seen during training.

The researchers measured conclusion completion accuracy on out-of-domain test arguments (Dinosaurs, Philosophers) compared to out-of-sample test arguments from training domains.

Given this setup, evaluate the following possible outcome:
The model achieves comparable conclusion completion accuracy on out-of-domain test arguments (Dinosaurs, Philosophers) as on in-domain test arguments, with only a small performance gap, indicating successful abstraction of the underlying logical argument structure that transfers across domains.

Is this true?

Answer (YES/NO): YES